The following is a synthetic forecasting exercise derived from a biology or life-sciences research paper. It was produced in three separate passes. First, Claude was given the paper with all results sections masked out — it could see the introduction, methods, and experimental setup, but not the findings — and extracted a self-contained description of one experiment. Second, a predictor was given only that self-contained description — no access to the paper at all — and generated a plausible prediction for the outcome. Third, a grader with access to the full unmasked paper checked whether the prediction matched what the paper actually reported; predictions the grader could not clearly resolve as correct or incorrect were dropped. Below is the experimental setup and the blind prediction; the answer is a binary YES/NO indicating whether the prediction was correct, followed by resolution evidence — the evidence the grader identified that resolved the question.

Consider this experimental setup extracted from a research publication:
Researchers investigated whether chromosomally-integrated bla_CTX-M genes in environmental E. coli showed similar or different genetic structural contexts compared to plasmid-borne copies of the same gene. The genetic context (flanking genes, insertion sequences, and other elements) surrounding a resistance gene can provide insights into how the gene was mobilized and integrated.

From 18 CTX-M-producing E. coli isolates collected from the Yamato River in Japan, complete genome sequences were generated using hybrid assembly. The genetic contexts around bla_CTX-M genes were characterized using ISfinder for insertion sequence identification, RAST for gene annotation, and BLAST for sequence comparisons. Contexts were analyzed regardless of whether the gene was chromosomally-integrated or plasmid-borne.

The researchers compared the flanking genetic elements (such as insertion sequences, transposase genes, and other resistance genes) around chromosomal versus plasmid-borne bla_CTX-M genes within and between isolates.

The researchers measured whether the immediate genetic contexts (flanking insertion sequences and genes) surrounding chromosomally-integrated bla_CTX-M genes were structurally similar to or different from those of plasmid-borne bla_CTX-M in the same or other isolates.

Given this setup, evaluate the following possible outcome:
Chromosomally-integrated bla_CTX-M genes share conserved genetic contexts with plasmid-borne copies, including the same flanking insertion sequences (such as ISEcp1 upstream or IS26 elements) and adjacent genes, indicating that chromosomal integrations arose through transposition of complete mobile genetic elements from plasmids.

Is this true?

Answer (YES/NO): NO